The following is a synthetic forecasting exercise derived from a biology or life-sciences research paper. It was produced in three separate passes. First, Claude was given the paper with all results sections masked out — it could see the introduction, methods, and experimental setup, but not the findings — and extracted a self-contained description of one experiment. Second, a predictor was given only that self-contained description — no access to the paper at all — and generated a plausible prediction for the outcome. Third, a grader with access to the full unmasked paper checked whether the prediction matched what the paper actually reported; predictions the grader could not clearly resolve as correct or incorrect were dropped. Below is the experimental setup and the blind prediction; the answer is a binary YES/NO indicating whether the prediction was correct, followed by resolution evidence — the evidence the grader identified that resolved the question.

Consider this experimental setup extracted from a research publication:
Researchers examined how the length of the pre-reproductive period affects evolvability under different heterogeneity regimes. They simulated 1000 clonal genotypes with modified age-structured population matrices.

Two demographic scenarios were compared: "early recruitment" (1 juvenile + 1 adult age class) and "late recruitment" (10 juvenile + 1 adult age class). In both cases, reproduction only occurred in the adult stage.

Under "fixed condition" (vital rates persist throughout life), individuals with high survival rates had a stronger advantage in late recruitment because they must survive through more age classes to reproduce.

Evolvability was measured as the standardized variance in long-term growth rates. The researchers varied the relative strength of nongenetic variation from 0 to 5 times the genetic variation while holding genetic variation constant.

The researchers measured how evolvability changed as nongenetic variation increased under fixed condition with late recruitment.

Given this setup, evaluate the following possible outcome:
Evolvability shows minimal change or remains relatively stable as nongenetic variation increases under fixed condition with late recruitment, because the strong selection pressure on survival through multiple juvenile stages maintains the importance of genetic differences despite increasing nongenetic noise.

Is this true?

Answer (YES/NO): NO